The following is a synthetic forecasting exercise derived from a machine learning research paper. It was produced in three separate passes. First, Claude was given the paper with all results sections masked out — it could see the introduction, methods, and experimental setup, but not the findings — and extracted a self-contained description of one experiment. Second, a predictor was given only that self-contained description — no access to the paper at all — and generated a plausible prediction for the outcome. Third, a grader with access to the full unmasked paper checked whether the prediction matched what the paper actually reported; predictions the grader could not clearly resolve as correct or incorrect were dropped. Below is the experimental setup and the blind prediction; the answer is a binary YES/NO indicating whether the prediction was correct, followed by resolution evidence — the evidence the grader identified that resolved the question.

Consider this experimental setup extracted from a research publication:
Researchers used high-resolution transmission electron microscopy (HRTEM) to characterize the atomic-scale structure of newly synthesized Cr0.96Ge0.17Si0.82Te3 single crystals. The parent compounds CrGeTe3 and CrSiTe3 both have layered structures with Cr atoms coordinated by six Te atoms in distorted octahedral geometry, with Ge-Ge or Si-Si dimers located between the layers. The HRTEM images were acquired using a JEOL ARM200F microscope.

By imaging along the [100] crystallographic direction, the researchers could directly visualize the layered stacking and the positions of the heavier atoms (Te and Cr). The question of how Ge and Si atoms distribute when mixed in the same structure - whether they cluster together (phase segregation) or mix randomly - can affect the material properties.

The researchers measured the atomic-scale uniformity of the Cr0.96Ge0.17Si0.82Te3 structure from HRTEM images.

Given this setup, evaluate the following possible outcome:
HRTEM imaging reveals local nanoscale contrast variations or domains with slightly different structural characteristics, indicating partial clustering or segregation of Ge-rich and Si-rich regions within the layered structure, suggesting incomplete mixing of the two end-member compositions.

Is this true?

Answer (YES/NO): NO